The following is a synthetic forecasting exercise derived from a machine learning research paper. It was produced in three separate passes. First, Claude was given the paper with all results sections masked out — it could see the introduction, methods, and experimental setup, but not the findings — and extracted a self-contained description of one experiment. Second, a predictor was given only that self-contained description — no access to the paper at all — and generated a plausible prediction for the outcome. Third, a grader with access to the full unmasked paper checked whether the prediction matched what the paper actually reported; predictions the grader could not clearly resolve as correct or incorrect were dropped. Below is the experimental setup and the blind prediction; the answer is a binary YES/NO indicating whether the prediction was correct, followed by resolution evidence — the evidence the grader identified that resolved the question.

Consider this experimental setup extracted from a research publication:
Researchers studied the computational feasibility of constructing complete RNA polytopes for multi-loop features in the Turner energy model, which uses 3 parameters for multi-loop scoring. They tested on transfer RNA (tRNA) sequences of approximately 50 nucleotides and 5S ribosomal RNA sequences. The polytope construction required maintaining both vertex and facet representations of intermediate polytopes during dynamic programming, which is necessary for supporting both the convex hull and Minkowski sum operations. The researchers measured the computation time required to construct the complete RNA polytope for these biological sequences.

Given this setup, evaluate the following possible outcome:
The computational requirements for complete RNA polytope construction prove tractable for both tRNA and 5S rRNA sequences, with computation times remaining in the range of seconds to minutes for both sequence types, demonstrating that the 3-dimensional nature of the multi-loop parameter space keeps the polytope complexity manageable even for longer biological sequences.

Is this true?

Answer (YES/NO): NO